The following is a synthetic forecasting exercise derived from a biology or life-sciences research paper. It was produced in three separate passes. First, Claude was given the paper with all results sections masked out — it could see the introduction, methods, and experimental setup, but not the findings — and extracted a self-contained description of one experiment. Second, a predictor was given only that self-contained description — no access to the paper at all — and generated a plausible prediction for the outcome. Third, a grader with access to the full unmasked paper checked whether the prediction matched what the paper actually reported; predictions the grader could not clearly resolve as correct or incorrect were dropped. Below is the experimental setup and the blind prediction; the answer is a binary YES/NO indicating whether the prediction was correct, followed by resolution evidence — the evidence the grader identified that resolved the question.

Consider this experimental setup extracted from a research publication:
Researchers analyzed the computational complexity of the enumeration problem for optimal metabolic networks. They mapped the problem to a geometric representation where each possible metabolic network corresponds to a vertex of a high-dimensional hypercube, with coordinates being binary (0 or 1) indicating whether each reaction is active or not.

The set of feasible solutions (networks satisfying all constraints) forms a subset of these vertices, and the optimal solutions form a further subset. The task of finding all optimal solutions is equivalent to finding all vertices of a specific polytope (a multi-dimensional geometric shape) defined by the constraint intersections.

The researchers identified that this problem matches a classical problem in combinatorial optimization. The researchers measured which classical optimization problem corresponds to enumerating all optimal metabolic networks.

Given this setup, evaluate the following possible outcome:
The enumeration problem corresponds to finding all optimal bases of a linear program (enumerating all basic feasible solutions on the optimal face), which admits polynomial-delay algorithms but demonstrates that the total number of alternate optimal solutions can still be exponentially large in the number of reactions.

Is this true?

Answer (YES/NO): NO